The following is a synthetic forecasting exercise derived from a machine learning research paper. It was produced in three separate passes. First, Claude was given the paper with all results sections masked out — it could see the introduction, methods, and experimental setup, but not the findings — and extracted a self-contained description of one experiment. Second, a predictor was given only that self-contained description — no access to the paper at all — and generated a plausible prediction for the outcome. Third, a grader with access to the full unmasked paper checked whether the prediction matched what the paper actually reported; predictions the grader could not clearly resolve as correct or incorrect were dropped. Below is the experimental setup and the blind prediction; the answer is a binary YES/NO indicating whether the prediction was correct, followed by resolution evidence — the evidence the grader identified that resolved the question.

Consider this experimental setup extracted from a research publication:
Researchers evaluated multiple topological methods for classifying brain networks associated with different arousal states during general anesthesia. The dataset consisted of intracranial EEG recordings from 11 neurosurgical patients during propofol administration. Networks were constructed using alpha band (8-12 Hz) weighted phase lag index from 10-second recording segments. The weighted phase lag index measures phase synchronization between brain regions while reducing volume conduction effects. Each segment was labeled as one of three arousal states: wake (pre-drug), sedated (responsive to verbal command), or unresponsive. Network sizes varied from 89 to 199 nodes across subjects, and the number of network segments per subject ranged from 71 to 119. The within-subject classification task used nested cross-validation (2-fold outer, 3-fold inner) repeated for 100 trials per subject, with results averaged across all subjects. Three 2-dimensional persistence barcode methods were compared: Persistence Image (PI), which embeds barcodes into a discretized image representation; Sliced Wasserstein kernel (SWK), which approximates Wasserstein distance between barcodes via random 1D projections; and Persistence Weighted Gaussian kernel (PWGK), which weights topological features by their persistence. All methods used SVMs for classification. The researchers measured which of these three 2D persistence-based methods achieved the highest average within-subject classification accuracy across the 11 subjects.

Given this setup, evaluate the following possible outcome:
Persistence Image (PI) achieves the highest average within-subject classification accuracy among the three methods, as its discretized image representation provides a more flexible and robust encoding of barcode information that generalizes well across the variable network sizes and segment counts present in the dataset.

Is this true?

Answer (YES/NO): NO